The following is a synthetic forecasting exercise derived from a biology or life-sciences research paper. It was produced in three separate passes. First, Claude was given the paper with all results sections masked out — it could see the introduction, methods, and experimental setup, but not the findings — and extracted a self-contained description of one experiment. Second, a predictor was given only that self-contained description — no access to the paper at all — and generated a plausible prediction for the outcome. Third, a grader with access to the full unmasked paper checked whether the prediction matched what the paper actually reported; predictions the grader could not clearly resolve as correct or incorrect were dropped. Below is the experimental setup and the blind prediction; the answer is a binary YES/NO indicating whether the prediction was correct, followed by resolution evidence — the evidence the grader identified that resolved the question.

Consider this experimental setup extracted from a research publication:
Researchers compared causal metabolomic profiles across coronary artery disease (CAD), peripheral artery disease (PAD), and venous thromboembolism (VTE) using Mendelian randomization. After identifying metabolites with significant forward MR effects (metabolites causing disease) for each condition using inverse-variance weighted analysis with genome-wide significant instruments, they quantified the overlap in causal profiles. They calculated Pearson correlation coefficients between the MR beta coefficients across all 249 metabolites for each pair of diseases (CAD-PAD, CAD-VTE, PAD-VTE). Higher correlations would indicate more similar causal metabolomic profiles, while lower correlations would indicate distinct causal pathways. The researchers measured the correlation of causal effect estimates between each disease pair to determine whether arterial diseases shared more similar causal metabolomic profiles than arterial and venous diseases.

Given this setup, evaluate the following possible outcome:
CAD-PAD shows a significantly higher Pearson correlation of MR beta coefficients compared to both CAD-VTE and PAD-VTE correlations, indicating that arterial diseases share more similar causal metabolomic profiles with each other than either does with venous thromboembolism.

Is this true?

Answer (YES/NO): YES